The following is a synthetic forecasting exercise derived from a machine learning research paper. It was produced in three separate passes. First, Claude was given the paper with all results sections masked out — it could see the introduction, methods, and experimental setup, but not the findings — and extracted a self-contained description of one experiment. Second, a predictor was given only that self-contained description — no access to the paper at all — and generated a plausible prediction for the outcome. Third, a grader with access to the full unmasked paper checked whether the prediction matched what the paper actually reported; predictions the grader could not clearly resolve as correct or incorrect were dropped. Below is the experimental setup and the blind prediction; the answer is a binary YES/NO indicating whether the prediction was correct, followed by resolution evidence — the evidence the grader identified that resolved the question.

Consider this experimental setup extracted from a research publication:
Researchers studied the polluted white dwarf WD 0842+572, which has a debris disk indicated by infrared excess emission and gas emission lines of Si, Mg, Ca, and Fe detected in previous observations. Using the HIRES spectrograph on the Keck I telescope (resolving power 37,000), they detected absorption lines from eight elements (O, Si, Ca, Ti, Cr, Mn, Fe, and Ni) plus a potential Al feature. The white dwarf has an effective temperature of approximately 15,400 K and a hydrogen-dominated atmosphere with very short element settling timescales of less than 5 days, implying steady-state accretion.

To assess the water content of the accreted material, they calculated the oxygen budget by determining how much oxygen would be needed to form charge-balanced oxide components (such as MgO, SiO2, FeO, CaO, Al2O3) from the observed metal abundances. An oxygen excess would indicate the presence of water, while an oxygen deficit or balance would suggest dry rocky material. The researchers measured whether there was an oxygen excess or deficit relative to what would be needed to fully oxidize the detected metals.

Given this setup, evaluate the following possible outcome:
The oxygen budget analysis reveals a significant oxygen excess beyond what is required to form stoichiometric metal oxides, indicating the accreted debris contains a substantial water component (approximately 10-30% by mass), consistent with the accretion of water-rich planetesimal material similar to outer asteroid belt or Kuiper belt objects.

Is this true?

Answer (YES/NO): NO